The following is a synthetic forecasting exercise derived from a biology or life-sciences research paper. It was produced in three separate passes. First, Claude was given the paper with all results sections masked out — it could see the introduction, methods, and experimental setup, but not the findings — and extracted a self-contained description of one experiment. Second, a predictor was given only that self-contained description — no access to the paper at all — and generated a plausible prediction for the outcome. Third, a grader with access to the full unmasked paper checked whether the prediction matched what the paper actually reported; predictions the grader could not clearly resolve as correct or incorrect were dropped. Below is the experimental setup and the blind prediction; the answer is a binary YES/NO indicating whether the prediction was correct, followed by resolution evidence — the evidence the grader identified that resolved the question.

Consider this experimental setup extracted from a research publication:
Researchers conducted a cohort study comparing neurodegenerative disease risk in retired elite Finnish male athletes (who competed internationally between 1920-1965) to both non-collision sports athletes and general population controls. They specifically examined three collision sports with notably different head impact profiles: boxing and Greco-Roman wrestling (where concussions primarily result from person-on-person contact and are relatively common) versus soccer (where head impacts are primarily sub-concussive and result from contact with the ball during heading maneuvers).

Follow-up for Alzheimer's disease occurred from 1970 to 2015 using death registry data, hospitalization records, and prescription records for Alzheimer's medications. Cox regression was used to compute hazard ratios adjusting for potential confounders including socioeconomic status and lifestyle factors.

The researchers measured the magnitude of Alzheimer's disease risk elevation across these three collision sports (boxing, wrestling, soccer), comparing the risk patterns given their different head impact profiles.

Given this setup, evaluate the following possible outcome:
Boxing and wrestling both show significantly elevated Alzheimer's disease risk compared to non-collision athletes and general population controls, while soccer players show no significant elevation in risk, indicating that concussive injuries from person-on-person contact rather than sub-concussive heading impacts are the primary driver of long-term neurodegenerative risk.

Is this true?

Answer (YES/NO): NO